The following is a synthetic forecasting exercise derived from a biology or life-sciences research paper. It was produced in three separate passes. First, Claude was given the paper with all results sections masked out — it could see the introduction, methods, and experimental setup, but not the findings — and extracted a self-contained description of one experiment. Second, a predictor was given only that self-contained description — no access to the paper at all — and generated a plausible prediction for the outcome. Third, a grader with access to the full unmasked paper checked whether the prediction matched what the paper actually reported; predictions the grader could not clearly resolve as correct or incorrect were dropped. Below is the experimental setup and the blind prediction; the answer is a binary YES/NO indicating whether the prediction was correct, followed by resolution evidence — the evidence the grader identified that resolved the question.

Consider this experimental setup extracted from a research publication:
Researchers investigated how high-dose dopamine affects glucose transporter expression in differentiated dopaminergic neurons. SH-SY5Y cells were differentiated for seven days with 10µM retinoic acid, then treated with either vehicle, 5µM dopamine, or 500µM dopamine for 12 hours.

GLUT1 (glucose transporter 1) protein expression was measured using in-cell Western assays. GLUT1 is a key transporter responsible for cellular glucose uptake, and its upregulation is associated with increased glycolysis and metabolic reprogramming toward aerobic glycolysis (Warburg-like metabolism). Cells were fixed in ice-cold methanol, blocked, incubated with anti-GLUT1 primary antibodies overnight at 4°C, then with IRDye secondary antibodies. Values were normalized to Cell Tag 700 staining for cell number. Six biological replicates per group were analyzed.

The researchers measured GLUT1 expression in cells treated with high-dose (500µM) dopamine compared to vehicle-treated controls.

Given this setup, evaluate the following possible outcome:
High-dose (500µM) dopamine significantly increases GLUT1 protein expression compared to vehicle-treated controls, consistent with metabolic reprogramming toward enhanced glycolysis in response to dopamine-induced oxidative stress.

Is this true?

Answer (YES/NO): YES